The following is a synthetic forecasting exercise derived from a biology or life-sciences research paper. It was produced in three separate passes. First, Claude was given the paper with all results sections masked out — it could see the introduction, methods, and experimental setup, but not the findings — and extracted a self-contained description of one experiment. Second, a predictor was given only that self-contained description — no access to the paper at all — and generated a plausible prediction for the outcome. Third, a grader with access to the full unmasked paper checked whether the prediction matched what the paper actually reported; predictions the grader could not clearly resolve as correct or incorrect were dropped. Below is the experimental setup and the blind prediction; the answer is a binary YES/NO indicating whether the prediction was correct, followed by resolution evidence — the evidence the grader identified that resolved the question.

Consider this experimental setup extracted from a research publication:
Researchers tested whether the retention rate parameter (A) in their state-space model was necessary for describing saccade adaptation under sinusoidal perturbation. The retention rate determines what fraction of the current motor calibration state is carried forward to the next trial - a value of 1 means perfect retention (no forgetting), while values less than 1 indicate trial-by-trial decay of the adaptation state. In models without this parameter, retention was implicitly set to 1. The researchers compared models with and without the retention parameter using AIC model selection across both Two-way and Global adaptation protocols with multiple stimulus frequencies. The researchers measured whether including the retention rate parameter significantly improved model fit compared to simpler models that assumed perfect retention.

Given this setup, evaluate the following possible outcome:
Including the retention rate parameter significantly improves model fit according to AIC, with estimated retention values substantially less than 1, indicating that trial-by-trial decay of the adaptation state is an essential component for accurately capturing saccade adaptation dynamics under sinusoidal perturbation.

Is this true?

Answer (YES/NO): NO